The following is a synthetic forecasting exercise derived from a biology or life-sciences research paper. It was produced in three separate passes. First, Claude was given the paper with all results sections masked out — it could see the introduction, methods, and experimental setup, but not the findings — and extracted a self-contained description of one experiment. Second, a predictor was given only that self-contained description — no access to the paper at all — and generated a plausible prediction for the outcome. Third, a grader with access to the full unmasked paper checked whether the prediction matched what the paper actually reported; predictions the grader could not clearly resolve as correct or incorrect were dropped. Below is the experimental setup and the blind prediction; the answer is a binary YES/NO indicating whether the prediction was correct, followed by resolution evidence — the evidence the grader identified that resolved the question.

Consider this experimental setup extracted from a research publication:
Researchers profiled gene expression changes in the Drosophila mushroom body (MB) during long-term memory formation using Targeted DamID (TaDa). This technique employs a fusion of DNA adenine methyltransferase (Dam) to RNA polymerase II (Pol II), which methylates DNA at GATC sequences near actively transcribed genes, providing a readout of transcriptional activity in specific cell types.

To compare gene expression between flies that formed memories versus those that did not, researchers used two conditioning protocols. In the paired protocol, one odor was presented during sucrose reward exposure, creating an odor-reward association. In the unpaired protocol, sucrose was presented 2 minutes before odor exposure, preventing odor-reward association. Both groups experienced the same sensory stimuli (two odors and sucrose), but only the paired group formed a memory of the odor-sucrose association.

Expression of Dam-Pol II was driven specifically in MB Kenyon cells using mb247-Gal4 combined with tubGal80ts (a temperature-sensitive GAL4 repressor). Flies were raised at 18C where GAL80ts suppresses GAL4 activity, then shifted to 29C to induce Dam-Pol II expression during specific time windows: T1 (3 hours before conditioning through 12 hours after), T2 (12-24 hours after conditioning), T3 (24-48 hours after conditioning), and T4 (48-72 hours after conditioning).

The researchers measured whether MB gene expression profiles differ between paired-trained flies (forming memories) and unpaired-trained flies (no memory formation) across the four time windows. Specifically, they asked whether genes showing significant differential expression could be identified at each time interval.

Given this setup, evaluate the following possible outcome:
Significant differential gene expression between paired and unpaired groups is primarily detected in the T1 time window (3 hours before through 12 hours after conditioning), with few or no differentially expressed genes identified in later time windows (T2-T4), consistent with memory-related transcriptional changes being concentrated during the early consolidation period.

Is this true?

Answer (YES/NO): NO